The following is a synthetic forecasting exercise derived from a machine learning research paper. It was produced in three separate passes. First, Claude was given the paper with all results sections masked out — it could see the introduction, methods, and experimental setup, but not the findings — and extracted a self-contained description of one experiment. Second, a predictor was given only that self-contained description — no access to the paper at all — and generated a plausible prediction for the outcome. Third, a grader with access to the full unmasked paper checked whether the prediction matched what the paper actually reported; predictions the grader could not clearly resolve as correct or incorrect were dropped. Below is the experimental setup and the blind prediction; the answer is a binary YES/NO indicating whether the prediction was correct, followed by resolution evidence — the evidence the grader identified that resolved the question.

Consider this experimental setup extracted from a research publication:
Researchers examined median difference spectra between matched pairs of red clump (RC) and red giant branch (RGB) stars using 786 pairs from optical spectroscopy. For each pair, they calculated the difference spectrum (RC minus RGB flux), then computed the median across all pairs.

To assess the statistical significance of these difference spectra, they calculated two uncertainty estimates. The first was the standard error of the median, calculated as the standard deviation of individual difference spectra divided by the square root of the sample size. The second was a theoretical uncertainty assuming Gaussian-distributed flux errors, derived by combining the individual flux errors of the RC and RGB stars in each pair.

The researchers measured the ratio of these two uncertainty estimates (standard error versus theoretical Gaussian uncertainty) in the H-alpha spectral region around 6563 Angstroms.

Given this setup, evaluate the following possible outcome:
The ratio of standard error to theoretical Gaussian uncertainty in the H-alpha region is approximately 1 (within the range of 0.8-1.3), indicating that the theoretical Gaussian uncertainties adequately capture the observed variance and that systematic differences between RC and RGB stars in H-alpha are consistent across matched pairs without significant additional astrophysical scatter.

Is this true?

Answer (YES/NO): NO